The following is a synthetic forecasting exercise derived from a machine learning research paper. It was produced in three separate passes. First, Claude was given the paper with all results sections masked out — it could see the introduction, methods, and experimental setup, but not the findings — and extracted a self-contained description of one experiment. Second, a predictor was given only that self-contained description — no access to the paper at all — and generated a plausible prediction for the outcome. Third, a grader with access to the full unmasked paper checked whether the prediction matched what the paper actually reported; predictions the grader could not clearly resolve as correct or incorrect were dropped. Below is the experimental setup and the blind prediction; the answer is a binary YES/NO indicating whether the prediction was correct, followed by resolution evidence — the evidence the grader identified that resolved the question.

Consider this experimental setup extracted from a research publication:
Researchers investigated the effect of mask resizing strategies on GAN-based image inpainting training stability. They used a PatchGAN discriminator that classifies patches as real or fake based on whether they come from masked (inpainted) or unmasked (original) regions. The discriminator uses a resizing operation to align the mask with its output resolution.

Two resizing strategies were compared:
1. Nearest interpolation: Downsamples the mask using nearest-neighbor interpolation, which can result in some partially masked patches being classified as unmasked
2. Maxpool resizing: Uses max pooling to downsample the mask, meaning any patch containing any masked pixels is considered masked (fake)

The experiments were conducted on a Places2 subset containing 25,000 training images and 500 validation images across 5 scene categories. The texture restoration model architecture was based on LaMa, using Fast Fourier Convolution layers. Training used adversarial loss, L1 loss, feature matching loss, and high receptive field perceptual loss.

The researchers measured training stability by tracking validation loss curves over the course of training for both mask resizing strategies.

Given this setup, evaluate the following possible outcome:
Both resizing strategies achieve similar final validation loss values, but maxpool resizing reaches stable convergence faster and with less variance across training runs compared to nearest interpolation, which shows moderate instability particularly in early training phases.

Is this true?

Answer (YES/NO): NO